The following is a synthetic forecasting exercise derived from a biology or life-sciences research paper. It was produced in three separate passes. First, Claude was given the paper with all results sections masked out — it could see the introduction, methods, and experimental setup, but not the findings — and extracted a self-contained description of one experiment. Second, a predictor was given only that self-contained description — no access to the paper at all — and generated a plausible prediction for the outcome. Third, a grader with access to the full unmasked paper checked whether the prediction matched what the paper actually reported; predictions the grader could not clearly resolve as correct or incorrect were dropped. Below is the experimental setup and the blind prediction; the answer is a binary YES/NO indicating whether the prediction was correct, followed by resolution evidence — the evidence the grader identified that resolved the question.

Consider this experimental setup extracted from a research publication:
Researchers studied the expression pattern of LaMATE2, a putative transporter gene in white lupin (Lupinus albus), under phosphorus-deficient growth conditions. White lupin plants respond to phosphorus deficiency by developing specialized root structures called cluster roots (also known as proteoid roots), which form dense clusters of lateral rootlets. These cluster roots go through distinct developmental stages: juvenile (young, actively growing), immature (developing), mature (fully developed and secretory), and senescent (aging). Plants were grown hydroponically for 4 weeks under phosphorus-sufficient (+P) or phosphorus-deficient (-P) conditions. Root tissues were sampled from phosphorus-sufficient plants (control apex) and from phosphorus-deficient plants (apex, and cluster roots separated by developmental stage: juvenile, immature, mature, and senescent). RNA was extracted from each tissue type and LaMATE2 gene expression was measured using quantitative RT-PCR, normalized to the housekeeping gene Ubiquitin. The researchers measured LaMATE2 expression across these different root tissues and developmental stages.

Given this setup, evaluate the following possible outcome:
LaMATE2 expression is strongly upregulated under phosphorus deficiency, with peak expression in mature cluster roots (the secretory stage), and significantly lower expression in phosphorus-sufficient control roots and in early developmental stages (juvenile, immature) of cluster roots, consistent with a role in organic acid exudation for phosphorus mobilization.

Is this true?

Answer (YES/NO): NO